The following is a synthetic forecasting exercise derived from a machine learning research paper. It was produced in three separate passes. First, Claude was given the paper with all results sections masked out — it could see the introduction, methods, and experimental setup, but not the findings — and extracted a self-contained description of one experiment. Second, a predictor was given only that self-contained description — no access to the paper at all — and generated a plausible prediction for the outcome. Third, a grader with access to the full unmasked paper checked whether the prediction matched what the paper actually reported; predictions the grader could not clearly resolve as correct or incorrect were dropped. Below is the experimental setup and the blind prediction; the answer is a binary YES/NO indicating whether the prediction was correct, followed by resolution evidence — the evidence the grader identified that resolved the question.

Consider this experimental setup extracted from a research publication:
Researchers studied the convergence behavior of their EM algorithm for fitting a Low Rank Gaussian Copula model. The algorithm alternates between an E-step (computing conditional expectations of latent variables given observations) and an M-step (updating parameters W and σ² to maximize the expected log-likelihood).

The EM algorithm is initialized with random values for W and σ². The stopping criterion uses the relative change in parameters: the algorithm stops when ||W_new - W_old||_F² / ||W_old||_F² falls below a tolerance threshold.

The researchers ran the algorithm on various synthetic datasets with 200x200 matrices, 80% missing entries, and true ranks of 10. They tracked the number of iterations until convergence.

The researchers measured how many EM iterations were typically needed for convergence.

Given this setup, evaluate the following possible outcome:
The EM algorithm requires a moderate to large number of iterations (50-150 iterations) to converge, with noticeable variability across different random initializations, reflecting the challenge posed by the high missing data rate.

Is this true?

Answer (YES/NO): NO